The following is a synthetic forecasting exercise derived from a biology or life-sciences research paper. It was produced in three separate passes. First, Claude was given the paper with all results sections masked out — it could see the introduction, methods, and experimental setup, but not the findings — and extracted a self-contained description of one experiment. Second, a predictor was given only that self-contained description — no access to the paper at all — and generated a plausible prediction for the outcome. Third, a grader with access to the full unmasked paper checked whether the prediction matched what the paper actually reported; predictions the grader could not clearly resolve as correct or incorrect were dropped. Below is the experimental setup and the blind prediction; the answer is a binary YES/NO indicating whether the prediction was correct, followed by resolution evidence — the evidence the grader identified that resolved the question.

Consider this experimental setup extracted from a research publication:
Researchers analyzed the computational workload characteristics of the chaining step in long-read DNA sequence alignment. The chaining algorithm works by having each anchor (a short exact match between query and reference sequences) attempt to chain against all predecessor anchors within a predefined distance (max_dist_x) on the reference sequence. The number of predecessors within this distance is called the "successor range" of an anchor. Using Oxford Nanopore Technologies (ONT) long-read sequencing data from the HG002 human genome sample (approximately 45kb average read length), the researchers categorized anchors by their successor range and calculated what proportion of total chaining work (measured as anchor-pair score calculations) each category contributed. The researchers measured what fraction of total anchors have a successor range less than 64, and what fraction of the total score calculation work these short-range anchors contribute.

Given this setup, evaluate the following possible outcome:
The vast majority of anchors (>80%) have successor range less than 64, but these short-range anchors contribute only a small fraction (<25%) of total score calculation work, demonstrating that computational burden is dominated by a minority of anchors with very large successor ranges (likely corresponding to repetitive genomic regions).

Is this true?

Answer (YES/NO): YES